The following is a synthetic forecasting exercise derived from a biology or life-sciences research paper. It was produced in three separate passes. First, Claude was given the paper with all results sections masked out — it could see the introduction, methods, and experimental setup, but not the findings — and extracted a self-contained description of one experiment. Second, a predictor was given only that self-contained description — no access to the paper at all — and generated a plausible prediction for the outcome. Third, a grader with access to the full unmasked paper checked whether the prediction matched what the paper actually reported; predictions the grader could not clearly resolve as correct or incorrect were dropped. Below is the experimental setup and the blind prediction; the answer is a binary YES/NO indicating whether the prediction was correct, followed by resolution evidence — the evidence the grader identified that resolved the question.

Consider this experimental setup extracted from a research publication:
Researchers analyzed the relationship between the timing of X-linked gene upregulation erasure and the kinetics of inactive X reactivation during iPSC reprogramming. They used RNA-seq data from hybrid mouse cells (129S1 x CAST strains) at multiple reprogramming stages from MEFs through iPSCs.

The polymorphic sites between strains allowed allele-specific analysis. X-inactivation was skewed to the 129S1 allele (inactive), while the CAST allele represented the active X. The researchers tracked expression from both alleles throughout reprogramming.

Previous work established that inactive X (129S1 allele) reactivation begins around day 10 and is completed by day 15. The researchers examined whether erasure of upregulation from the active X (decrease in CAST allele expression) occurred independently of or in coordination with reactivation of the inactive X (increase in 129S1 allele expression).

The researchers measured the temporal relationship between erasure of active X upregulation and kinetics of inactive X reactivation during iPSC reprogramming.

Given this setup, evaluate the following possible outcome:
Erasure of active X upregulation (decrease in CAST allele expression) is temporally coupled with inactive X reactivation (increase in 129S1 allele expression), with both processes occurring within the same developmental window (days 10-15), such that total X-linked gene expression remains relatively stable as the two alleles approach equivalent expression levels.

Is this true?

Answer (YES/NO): YES